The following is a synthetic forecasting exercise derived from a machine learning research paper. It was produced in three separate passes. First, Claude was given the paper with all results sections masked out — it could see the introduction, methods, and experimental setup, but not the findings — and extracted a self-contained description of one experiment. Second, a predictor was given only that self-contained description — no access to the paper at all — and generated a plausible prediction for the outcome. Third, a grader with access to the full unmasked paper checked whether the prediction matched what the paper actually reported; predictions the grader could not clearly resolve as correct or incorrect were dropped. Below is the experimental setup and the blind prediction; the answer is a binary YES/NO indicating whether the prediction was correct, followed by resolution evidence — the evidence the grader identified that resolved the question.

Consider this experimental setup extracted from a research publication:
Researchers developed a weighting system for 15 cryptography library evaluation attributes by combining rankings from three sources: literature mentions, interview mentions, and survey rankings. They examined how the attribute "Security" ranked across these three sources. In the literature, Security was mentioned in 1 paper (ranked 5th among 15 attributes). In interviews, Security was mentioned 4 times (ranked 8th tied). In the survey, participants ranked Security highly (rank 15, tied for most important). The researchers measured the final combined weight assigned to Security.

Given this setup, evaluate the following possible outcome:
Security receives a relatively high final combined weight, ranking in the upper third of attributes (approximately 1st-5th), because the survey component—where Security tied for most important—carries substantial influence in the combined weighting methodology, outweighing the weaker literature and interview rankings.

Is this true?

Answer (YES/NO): NO